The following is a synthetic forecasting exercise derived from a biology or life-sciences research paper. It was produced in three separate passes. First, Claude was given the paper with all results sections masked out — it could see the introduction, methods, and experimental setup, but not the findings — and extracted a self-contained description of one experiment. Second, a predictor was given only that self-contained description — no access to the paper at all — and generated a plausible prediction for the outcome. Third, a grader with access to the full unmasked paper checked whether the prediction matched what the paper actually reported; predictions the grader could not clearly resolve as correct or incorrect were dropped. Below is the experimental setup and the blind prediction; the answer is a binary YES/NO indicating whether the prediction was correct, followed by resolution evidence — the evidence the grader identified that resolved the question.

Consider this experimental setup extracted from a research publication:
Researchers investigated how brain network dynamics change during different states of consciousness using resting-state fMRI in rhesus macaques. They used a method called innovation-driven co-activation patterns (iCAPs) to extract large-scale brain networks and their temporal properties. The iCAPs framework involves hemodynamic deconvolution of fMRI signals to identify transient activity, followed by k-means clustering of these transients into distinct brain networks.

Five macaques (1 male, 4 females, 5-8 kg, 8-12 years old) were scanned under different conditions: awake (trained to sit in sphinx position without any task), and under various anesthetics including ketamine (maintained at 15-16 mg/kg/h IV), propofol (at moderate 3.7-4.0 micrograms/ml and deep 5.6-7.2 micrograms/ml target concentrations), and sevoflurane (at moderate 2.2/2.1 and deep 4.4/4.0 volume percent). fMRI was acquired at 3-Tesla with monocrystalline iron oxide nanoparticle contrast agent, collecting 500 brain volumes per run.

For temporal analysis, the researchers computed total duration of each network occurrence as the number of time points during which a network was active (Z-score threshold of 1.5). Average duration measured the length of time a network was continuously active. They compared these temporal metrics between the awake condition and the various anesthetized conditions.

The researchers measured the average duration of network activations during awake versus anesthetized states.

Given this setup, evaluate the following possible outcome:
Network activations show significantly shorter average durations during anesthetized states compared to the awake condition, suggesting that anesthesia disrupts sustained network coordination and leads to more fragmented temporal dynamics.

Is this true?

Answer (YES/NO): NO